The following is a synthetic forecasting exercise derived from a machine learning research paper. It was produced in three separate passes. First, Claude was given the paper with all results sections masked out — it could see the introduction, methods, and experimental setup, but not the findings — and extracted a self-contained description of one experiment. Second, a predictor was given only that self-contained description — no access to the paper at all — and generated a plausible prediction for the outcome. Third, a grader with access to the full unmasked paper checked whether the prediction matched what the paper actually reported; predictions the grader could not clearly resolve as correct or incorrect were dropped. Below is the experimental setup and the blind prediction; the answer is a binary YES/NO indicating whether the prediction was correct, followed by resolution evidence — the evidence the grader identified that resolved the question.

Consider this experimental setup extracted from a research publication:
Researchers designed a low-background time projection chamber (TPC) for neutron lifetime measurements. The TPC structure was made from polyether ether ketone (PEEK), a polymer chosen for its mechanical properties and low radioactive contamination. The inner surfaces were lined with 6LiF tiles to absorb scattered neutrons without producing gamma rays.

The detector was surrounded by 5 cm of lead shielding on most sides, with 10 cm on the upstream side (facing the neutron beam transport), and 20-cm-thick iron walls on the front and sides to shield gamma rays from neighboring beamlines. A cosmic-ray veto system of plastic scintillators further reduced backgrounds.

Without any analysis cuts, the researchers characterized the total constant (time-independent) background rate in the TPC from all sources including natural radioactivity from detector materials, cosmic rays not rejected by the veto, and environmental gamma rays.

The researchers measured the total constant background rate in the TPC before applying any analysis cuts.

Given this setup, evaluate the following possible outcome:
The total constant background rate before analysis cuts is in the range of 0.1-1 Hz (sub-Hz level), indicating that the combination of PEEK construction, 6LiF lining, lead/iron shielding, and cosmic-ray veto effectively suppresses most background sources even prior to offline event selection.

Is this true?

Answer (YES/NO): NO